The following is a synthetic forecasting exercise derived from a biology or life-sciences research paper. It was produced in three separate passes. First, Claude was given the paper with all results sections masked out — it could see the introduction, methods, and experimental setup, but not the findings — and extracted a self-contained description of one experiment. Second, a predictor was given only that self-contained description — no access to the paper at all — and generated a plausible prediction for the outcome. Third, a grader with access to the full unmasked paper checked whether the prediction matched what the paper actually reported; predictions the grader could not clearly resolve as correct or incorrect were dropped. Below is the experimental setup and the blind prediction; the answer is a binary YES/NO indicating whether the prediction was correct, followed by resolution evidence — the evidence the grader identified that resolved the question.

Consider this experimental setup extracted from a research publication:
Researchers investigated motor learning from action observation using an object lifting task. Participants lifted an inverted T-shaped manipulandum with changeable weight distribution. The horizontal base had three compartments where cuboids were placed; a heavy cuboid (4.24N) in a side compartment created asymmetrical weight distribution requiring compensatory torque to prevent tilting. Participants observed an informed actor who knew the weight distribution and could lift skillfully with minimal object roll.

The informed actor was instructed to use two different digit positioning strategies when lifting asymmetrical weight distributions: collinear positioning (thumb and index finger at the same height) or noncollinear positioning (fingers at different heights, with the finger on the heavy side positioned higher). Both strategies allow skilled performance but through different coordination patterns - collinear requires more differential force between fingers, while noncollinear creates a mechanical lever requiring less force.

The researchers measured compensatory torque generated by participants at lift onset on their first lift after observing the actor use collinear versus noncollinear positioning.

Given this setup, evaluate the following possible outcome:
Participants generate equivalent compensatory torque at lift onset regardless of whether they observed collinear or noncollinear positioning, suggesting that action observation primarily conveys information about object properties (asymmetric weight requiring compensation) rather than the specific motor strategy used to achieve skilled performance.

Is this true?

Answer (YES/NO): YES